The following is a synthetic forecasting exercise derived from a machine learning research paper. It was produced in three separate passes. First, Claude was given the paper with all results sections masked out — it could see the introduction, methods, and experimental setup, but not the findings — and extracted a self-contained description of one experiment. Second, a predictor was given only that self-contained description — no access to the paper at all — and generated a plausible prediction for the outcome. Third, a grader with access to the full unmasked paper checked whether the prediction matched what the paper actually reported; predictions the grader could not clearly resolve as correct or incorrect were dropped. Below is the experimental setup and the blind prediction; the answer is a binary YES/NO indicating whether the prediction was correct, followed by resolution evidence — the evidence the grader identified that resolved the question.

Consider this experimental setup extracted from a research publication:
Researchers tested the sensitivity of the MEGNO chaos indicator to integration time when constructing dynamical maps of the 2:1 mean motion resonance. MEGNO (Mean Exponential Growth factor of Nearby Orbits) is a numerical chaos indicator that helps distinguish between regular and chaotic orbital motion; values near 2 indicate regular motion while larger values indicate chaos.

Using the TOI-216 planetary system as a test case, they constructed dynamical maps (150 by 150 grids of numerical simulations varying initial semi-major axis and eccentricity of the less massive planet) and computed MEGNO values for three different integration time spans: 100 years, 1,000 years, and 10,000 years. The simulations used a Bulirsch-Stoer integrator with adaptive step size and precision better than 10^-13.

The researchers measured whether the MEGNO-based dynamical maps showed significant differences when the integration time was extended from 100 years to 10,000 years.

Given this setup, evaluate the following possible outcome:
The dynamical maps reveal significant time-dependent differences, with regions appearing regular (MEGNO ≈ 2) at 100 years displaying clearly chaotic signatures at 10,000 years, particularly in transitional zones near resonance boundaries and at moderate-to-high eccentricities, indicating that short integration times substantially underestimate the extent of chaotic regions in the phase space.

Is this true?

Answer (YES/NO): NO